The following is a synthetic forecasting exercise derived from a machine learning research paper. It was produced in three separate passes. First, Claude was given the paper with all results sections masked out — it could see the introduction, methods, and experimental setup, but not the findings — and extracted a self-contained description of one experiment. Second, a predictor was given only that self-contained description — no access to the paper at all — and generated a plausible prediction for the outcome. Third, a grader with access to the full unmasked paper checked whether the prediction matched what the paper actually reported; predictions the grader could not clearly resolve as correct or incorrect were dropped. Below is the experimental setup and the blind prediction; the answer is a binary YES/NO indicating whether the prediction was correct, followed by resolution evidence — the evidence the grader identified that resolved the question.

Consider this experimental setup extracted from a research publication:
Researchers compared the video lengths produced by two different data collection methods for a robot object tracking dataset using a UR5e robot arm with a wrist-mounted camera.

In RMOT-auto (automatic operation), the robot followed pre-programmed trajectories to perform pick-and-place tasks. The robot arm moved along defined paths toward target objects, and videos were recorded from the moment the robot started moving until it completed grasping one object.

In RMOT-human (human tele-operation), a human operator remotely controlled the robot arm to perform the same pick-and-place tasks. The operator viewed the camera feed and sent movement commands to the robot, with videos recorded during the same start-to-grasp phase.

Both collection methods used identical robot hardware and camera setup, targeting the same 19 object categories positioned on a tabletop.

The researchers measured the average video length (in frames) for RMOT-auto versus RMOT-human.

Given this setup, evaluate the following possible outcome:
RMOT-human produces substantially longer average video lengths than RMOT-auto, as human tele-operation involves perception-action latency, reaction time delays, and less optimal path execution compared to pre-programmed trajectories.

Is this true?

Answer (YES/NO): YES